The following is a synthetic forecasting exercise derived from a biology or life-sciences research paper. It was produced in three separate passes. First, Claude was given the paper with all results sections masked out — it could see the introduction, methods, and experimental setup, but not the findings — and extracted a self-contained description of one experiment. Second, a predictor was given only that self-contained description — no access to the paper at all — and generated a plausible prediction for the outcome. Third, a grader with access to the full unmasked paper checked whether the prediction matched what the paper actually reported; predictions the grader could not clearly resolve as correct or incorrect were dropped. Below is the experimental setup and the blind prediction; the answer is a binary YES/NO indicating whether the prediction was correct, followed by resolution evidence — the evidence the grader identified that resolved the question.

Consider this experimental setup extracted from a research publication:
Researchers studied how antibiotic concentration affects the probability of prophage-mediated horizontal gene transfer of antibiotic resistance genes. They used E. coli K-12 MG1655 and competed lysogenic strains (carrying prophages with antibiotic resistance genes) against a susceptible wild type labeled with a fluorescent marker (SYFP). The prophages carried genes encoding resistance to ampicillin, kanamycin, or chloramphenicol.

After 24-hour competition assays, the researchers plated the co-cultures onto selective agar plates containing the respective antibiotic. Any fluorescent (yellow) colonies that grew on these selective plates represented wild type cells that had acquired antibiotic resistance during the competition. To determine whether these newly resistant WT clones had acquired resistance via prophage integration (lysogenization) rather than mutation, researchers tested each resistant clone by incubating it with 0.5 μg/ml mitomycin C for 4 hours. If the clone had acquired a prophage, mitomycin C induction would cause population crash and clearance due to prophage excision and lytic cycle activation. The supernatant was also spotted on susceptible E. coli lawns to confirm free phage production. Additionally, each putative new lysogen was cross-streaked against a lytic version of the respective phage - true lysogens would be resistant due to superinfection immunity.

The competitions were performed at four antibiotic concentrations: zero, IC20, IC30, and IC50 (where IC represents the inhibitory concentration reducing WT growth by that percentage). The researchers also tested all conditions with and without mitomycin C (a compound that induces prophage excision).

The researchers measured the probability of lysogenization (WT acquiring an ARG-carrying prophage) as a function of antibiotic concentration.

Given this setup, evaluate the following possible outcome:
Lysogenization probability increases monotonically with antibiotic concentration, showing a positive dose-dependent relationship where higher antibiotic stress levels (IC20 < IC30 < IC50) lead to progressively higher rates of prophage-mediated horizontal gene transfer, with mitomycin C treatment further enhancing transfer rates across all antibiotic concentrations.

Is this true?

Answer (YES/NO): NO